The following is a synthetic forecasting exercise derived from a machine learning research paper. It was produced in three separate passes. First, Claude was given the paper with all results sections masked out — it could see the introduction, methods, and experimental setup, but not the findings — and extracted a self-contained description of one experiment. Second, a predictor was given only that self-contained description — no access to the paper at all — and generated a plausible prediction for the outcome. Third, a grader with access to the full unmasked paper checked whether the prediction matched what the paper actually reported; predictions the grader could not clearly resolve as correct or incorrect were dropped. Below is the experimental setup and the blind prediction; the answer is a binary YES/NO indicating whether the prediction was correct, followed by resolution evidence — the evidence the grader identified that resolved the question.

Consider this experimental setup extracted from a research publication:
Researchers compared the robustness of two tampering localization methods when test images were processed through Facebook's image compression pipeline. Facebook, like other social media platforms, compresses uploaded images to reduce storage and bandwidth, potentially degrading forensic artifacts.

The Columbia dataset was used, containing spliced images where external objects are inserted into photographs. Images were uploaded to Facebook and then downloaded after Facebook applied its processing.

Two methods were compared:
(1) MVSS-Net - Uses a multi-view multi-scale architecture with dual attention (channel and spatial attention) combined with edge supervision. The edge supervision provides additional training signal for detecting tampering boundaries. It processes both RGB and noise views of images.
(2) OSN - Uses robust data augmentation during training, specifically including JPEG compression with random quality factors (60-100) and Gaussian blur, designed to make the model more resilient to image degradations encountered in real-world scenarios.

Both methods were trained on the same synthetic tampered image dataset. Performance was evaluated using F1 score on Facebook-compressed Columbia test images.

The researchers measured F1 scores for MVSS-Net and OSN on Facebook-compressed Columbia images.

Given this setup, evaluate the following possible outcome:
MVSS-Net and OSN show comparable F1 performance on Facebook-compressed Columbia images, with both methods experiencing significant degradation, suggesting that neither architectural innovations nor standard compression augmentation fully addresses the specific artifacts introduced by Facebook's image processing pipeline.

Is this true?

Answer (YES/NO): NO